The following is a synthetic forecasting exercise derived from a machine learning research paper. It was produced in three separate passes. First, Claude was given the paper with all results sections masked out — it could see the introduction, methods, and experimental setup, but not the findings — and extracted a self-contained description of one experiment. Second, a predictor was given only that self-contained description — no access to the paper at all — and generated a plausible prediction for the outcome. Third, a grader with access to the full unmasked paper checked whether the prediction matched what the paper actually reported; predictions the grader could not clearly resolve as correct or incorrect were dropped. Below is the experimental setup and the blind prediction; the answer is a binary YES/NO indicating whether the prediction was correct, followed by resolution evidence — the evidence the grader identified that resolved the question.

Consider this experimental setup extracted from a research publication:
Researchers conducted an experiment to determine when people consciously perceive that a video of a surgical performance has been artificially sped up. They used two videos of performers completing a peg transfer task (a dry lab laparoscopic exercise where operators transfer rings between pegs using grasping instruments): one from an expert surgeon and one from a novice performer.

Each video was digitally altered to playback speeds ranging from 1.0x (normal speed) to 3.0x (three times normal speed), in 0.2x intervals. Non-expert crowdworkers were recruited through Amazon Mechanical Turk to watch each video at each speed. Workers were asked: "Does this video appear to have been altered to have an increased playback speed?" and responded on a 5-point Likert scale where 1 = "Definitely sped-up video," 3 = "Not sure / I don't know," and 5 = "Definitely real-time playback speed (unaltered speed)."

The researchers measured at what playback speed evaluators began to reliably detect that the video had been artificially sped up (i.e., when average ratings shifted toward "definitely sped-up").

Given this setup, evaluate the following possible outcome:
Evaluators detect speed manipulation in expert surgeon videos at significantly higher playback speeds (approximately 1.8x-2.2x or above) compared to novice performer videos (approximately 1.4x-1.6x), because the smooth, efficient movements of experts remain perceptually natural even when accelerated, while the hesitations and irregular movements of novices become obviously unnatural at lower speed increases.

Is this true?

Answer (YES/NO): NO